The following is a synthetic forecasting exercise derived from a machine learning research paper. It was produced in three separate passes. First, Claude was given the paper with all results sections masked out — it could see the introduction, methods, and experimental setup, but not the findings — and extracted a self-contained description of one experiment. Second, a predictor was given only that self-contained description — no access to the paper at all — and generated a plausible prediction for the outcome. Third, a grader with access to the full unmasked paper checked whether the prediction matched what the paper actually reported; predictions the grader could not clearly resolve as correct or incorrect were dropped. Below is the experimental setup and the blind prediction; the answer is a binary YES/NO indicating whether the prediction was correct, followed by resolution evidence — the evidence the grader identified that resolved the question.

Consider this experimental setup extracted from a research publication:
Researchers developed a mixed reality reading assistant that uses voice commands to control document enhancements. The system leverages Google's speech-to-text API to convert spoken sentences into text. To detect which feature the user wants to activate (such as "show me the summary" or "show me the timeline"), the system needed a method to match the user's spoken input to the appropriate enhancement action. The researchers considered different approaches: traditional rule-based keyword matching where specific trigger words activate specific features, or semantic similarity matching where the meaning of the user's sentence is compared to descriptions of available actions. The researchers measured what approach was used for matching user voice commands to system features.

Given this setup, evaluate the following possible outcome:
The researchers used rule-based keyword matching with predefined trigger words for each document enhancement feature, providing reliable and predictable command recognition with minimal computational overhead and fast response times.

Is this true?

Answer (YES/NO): NO